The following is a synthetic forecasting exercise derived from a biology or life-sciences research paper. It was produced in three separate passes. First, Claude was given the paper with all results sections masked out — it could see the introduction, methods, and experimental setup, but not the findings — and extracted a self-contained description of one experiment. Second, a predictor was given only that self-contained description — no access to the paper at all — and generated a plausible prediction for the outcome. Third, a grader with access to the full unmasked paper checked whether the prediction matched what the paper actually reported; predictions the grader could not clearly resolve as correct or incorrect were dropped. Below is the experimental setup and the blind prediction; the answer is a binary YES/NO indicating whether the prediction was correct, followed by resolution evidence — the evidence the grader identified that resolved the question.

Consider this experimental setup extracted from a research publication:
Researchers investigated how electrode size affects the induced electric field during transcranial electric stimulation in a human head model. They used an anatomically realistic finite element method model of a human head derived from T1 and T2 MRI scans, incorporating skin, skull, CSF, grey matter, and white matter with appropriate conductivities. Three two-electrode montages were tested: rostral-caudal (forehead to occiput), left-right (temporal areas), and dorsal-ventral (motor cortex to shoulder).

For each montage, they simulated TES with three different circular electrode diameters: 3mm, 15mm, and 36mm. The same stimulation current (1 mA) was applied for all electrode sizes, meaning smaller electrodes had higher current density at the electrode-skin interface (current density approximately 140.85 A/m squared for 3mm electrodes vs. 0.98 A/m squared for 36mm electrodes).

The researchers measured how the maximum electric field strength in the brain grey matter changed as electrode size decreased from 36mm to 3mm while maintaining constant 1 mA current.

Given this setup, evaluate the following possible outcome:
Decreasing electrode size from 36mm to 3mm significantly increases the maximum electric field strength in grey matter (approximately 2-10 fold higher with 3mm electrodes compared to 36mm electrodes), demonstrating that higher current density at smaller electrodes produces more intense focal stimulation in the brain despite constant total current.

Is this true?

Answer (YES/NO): NO